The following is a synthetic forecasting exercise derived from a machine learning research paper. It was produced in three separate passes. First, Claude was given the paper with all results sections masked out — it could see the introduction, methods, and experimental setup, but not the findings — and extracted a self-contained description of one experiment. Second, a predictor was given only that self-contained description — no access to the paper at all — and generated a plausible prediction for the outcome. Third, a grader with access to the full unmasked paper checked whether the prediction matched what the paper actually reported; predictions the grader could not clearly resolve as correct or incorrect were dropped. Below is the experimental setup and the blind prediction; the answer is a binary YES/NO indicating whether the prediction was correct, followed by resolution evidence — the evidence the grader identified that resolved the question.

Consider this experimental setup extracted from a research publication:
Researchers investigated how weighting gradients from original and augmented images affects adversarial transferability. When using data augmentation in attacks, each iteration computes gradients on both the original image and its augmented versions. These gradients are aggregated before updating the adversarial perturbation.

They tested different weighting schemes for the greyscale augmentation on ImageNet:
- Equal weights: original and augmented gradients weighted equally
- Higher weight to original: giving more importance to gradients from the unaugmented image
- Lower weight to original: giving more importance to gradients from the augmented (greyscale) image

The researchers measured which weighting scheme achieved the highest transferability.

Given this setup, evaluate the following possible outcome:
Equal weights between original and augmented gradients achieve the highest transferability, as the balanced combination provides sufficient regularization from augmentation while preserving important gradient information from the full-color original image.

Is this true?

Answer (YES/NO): YES